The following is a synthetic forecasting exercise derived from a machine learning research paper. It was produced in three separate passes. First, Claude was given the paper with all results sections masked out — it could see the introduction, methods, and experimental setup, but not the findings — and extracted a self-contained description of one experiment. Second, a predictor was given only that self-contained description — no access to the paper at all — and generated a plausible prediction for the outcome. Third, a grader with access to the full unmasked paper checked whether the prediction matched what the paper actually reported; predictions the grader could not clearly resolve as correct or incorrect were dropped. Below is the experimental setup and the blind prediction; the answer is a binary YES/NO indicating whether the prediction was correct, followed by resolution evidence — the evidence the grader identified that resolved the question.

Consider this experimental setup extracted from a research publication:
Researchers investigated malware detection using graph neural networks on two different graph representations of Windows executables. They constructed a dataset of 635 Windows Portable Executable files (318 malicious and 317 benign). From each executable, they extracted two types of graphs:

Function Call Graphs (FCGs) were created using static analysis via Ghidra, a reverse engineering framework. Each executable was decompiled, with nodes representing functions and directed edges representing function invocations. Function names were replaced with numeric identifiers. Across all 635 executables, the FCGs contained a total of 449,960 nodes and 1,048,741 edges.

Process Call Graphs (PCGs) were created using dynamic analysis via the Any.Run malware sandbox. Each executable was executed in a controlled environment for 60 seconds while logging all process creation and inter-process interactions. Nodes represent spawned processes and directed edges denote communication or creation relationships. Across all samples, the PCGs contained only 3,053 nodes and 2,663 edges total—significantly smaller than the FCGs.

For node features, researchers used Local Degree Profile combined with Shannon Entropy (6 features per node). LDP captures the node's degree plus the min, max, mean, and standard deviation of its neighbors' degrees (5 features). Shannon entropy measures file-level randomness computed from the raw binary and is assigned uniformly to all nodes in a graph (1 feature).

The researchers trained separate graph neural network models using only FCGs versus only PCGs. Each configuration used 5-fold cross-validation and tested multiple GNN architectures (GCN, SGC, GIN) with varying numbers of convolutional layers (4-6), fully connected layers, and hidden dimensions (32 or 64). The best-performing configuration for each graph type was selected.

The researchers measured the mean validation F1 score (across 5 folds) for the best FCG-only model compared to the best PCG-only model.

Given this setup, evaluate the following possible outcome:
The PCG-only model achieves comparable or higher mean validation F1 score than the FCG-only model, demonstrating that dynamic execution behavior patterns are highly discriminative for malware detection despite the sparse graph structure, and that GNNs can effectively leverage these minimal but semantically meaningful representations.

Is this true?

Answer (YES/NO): YES